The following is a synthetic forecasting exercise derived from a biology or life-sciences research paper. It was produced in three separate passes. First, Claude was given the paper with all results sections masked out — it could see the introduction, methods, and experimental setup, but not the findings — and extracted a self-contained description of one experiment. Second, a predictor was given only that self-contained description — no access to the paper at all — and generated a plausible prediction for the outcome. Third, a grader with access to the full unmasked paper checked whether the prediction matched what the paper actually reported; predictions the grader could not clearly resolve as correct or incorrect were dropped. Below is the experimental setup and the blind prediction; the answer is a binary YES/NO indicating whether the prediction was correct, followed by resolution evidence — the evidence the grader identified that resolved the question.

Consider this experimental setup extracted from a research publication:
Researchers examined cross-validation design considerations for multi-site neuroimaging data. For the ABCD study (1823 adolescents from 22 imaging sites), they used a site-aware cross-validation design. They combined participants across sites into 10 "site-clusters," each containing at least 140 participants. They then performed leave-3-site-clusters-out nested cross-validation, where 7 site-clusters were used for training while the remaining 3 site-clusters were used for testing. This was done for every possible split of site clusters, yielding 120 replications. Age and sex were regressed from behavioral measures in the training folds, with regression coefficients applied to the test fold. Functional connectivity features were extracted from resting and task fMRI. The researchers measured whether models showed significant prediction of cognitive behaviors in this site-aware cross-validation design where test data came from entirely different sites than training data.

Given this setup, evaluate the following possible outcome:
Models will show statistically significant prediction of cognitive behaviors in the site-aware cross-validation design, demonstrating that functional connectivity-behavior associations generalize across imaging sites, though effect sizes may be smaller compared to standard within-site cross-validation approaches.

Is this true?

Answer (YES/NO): YES